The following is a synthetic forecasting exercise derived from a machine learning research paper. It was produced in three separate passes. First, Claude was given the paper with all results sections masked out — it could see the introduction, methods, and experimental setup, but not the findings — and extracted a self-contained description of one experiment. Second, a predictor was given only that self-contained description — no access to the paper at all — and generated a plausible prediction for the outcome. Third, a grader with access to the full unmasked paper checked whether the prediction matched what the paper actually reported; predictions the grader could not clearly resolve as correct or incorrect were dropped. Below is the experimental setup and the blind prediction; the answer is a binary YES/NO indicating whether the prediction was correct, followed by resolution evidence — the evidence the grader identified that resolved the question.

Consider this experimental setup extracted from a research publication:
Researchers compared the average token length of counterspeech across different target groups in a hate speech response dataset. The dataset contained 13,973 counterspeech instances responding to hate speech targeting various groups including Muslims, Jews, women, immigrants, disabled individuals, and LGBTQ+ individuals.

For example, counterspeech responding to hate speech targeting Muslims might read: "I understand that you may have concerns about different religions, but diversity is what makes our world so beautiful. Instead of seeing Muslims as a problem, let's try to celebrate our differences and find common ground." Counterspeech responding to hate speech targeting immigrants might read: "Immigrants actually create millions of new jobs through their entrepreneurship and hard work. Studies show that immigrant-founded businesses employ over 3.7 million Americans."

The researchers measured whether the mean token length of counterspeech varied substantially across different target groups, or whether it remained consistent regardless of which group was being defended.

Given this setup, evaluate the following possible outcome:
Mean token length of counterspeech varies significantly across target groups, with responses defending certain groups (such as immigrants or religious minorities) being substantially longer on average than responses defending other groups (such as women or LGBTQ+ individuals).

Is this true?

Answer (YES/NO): NO